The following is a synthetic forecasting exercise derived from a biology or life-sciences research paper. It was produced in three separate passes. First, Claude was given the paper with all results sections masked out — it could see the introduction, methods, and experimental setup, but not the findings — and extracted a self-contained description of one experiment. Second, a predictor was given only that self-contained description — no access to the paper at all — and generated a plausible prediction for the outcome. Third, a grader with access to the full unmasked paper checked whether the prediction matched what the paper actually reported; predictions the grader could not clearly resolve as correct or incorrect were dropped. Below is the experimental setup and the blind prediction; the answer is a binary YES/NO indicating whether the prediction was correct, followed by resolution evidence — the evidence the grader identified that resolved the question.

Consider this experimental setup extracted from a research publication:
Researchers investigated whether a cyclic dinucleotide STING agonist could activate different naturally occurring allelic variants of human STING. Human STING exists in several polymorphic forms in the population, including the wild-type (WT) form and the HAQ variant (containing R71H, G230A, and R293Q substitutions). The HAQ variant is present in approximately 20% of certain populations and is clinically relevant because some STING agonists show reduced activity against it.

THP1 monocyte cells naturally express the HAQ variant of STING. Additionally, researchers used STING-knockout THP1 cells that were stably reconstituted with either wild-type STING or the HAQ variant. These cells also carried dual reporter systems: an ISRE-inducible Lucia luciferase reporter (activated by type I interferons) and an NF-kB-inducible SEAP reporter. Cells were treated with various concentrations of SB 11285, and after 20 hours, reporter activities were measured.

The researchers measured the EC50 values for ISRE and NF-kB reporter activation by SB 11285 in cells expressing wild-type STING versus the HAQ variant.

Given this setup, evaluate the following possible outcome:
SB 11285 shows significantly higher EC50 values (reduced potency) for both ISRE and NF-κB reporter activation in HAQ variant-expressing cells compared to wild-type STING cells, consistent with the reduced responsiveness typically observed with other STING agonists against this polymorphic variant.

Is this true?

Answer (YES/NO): NO